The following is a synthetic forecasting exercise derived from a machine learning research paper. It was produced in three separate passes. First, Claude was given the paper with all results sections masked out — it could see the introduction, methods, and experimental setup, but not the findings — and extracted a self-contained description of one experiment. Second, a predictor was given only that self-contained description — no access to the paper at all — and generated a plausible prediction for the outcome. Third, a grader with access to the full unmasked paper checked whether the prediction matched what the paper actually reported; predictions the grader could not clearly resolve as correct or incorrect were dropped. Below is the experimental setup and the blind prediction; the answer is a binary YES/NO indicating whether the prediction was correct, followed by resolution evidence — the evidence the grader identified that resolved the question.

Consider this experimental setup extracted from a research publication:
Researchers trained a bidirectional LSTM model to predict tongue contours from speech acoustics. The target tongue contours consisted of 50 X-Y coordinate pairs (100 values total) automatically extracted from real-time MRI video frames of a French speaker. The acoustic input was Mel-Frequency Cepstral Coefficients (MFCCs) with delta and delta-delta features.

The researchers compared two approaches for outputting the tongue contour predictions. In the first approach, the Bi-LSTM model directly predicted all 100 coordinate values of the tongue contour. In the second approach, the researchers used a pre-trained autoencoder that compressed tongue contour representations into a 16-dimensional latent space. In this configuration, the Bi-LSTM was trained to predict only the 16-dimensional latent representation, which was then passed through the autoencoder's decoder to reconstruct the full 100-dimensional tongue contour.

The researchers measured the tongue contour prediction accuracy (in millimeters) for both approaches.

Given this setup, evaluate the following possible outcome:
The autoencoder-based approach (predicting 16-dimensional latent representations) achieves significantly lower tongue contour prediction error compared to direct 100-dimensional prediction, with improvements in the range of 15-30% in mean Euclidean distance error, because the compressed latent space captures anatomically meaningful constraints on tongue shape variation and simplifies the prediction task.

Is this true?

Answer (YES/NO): NO